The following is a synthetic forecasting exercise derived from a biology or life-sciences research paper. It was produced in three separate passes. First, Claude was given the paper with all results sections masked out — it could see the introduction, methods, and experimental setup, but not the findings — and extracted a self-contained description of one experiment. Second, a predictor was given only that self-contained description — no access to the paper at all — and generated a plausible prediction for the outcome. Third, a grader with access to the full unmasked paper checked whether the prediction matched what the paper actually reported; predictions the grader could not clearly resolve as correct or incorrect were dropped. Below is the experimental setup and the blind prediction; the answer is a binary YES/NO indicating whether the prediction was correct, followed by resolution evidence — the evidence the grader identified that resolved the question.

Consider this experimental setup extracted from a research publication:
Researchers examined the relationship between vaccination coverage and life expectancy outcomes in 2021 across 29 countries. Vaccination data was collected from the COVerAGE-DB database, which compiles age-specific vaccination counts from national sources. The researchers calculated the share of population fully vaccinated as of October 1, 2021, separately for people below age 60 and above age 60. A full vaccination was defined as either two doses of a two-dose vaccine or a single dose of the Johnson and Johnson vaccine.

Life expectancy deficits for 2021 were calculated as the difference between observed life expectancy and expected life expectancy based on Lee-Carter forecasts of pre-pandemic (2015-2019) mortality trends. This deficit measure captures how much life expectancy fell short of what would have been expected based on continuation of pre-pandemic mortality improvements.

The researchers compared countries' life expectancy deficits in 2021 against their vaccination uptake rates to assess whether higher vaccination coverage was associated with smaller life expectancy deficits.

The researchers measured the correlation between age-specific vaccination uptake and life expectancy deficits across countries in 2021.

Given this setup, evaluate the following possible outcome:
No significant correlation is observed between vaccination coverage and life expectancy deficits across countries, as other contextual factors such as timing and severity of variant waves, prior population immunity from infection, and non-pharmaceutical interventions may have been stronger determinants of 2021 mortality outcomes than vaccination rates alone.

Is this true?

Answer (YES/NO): NO